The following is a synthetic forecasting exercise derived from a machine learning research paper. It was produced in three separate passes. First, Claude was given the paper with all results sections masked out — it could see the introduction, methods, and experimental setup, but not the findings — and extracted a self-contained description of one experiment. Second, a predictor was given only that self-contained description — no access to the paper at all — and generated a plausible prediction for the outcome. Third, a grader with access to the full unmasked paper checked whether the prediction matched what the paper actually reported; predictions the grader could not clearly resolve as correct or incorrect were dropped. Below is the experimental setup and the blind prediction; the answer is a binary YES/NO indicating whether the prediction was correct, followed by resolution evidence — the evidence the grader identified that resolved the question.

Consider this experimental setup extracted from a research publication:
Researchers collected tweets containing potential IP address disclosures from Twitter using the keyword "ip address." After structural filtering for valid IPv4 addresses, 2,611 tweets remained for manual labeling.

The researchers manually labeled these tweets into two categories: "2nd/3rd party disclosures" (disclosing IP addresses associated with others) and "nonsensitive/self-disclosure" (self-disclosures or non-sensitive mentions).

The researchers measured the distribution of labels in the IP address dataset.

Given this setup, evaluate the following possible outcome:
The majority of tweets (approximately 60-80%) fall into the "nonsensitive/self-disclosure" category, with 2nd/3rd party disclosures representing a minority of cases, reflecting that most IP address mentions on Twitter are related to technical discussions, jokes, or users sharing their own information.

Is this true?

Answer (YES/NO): NO